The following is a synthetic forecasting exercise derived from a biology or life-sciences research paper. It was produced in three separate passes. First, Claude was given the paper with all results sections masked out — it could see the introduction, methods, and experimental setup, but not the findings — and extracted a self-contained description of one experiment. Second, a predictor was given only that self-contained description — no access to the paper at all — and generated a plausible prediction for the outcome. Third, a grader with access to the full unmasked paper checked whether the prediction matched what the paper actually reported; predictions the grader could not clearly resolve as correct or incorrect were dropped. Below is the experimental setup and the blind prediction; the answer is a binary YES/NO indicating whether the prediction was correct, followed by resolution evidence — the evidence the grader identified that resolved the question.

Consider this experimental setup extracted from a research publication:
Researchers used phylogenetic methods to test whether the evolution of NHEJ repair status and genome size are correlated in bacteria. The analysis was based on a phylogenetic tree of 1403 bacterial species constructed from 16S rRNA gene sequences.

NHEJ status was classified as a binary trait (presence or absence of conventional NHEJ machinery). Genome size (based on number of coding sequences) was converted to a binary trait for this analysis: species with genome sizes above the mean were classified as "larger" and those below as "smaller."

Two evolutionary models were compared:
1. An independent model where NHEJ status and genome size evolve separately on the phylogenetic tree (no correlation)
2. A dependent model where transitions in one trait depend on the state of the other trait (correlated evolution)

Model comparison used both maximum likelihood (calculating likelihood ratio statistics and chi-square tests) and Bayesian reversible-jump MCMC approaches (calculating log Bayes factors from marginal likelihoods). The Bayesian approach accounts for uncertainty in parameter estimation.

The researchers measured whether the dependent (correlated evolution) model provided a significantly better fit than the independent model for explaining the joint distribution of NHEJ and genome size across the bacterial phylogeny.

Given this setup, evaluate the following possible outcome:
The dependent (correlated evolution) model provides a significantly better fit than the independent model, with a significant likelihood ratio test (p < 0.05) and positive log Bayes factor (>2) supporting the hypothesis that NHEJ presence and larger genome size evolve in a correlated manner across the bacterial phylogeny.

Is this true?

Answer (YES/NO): YES